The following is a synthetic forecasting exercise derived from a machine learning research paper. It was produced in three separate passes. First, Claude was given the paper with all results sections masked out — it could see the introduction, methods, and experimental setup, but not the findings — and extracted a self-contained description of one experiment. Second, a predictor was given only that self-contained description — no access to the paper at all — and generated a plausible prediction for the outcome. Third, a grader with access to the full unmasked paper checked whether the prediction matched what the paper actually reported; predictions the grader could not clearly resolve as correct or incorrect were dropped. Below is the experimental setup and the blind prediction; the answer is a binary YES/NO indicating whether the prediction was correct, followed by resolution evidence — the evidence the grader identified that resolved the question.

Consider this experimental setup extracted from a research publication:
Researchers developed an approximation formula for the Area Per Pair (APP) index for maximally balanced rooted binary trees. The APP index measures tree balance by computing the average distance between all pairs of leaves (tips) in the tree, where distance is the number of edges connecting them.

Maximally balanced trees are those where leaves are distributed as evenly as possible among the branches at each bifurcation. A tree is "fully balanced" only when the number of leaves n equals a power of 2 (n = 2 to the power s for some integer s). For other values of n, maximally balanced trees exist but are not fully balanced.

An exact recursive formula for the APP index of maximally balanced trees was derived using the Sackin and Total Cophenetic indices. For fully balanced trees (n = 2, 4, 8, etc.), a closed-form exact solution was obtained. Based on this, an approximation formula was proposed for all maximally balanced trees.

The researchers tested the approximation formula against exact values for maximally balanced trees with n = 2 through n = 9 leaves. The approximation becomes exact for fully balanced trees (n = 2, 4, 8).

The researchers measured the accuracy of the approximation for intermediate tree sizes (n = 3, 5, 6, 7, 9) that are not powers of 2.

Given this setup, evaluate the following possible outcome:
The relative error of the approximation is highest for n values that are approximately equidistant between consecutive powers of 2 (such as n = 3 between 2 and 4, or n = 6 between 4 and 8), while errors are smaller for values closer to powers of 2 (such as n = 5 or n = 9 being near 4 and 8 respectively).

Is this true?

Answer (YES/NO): YES